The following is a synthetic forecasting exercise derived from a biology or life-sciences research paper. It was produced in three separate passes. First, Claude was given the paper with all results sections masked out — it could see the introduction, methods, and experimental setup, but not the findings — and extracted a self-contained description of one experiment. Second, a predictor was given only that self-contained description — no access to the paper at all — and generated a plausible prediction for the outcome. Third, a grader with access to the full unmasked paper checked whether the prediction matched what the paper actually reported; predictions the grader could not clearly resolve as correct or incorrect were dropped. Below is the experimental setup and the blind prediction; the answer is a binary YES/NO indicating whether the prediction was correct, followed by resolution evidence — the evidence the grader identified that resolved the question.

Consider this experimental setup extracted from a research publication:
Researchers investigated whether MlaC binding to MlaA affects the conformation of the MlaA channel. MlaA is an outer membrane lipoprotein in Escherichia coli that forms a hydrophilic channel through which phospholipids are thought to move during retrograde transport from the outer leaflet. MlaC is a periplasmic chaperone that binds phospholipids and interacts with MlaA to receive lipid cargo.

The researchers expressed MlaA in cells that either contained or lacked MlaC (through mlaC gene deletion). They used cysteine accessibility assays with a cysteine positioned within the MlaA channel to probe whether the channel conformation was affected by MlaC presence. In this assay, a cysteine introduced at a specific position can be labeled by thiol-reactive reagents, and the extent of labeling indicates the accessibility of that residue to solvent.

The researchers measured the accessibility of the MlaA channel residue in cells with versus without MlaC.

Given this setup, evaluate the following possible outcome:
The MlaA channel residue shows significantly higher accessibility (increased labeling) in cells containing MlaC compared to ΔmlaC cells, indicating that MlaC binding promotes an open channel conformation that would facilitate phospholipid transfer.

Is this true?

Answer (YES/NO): YES